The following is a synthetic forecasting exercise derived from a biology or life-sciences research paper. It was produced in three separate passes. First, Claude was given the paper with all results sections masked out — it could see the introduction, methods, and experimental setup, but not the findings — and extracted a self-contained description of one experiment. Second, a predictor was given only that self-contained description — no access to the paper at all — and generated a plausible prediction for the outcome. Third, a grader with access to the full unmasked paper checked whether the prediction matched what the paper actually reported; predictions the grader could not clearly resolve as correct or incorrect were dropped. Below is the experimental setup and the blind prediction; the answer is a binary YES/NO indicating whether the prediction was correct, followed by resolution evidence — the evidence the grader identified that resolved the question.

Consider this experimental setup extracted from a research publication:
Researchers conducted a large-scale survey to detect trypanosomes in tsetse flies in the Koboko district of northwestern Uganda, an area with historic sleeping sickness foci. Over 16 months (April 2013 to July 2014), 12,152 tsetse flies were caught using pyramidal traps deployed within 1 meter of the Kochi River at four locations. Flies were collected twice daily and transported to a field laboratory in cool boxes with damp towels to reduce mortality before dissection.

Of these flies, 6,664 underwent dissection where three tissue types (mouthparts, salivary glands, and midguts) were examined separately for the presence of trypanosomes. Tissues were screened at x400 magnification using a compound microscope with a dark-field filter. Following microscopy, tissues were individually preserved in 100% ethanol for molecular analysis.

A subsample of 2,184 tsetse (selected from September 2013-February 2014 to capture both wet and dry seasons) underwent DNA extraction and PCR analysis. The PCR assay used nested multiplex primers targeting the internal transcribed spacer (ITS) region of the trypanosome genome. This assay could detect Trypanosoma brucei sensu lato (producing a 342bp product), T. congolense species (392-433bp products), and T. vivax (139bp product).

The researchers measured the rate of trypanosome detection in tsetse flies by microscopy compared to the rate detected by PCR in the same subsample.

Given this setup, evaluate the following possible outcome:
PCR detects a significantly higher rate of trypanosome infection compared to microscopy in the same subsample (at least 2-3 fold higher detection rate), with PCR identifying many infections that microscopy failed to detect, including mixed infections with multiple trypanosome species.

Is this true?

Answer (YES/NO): NO